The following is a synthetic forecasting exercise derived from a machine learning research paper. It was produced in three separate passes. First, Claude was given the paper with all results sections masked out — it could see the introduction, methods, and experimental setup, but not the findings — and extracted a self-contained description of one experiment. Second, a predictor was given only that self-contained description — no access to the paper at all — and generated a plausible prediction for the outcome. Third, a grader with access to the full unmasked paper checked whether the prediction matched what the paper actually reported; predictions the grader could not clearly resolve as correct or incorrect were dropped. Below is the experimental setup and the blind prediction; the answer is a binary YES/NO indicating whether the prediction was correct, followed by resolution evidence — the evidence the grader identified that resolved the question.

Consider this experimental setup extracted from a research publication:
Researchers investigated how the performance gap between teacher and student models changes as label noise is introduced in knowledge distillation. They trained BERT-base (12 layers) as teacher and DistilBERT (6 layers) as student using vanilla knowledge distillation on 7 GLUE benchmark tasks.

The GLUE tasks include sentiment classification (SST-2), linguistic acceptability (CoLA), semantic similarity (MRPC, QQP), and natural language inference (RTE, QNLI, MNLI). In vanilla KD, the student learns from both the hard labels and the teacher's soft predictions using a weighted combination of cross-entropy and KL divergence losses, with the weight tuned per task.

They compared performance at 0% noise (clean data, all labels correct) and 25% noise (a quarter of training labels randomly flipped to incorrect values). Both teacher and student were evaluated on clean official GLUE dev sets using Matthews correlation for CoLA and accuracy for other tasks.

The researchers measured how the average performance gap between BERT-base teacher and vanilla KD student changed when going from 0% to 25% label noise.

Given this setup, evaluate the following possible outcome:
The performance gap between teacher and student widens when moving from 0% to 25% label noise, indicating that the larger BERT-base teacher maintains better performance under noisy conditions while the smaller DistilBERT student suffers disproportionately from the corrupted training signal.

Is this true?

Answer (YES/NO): NO